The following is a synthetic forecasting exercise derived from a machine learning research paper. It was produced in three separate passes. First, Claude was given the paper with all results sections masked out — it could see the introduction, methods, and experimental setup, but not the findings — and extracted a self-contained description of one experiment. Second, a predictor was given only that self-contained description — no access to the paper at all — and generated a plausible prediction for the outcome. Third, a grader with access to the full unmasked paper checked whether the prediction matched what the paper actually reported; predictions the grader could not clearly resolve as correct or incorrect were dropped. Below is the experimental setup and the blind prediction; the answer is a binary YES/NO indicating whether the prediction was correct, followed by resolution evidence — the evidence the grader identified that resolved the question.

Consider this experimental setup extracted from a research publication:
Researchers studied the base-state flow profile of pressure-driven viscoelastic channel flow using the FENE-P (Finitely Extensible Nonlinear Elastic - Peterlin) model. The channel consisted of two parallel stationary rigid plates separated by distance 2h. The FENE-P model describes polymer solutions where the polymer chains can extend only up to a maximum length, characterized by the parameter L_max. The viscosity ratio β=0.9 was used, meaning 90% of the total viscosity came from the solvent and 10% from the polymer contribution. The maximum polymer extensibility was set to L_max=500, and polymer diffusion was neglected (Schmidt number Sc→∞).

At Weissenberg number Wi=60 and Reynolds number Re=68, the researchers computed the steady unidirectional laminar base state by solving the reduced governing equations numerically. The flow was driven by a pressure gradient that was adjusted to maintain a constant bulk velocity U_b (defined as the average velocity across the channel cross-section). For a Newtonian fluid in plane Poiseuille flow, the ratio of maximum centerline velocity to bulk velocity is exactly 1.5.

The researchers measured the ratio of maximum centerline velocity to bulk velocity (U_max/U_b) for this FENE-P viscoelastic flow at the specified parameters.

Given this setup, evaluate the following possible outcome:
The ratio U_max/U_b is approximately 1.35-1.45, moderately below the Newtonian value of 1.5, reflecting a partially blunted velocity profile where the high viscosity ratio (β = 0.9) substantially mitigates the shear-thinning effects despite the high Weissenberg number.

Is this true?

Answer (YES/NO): NO